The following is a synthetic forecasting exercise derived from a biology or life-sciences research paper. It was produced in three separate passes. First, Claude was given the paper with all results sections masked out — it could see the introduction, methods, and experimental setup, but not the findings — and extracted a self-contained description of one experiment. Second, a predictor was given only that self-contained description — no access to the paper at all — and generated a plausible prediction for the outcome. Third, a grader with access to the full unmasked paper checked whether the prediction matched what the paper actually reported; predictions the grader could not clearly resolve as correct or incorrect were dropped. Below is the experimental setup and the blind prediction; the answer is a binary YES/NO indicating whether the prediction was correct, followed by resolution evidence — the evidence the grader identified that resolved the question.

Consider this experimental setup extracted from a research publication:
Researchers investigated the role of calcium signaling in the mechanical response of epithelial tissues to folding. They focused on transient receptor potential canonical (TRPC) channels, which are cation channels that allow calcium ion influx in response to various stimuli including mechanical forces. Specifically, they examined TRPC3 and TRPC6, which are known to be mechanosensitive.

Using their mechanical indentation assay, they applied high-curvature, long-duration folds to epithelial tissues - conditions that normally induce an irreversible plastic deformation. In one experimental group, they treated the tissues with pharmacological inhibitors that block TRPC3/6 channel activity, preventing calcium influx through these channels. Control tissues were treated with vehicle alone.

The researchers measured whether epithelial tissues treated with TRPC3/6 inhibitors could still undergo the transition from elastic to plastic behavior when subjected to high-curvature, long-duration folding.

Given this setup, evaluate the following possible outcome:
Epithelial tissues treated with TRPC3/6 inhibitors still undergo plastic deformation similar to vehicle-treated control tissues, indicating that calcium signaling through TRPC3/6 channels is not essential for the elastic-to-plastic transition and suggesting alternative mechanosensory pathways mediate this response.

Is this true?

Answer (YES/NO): NO